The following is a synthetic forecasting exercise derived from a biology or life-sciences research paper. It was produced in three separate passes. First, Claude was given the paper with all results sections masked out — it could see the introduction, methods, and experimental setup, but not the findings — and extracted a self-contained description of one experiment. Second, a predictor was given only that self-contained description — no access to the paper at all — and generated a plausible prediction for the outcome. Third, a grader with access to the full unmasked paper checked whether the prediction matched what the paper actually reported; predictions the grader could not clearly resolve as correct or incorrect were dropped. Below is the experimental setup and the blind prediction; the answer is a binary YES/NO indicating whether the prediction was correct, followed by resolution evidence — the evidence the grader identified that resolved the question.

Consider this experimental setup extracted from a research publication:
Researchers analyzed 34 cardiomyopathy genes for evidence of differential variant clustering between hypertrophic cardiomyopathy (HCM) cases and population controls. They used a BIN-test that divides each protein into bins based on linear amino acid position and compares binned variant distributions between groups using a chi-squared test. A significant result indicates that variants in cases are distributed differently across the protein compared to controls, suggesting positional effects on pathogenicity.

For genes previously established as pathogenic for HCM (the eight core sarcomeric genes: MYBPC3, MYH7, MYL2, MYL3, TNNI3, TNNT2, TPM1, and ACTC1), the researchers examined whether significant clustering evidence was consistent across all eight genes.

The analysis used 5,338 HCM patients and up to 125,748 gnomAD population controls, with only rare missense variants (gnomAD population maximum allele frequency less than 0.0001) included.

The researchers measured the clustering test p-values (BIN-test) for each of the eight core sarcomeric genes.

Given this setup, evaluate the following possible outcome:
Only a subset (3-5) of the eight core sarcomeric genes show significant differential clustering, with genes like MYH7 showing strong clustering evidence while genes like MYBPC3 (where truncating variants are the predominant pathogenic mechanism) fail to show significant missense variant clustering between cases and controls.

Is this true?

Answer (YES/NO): NO